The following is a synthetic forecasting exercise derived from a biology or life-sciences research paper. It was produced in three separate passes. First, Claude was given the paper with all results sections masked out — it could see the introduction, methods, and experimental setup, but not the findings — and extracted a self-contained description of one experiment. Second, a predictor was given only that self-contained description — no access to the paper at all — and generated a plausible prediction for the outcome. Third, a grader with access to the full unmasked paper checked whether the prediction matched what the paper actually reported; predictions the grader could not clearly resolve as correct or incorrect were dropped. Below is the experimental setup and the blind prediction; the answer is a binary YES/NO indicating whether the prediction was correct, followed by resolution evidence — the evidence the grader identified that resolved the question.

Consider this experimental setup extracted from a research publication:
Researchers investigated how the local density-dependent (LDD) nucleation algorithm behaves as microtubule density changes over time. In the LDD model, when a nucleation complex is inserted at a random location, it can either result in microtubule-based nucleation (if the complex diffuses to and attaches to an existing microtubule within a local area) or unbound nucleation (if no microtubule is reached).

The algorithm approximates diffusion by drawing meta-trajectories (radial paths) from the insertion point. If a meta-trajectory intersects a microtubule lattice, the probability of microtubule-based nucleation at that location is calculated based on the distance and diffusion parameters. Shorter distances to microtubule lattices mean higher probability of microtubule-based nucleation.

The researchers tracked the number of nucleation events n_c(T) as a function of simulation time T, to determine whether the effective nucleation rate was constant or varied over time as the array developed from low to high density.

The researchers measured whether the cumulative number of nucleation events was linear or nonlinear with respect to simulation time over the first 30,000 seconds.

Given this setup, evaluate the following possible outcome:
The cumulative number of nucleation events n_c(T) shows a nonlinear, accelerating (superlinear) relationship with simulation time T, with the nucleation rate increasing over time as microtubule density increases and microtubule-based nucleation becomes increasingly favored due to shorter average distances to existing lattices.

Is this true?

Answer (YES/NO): NO